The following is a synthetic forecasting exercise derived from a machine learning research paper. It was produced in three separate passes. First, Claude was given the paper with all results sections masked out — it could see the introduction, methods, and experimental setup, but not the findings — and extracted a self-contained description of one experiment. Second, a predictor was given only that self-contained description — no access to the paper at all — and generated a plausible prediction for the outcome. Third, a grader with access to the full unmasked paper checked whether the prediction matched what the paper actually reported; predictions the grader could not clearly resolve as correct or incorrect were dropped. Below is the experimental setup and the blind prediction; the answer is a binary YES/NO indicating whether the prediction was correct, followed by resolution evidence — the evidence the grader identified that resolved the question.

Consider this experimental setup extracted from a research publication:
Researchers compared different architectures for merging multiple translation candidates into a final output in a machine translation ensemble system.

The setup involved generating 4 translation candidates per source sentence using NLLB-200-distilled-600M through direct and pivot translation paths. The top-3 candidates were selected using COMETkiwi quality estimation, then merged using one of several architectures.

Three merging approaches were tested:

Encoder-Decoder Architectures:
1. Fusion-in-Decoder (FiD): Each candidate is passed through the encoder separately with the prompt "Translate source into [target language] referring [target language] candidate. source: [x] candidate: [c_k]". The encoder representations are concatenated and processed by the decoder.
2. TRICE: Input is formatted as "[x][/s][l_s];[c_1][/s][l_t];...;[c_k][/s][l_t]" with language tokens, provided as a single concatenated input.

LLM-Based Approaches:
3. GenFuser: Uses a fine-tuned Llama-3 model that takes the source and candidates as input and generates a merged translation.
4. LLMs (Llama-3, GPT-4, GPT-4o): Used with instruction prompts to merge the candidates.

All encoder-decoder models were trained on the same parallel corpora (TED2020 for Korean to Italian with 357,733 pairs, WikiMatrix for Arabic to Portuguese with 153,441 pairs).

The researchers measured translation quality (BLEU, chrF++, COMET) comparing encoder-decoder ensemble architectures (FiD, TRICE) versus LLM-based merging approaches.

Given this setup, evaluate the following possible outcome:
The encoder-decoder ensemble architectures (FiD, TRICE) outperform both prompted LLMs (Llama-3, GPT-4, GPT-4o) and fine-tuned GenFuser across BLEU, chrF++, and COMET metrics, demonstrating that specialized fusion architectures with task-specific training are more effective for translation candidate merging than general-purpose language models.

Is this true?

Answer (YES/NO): NO